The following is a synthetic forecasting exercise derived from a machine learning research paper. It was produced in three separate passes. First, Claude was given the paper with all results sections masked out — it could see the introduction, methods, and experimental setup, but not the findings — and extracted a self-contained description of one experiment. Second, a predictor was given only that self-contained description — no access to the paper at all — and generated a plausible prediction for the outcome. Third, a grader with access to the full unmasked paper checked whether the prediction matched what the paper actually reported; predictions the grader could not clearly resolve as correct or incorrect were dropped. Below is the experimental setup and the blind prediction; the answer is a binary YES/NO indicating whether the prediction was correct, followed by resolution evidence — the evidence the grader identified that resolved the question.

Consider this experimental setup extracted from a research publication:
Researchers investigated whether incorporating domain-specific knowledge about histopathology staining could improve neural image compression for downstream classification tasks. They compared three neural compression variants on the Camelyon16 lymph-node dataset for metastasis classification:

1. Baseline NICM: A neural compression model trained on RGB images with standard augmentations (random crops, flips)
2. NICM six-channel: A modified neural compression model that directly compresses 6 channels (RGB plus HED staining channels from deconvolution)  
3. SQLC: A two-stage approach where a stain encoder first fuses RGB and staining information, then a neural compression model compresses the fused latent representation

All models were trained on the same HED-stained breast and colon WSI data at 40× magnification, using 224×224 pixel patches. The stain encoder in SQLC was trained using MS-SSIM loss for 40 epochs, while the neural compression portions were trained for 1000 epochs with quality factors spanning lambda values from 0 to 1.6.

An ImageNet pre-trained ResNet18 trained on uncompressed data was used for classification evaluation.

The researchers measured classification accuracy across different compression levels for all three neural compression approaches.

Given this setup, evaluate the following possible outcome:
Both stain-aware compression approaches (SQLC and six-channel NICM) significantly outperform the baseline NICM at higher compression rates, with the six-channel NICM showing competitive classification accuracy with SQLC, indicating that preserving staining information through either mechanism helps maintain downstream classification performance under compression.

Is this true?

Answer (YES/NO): NO